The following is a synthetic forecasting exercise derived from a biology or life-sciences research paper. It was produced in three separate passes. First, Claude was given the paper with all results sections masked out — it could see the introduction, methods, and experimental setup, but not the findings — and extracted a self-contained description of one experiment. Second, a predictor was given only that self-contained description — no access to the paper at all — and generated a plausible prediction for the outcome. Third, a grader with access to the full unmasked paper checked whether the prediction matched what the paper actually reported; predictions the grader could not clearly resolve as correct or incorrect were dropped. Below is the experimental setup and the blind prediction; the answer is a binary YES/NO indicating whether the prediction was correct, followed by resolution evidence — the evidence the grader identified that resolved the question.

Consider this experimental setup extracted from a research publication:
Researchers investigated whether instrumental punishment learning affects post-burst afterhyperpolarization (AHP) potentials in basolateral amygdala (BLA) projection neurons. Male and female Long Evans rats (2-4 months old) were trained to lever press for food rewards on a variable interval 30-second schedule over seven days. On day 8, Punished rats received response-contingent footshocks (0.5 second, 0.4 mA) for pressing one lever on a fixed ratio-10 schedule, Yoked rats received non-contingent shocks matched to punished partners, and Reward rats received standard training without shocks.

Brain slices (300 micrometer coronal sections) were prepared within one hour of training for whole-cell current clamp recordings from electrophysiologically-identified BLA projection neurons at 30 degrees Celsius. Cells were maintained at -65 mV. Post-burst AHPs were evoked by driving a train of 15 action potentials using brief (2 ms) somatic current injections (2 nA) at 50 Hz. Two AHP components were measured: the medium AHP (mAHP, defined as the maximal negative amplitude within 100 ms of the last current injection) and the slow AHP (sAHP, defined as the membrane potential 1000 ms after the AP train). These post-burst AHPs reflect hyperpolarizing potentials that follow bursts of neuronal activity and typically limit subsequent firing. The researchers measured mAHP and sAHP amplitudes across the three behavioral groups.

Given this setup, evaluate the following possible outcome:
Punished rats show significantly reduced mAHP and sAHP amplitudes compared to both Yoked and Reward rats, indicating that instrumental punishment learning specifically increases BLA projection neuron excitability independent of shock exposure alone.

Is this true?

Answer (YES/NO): NO